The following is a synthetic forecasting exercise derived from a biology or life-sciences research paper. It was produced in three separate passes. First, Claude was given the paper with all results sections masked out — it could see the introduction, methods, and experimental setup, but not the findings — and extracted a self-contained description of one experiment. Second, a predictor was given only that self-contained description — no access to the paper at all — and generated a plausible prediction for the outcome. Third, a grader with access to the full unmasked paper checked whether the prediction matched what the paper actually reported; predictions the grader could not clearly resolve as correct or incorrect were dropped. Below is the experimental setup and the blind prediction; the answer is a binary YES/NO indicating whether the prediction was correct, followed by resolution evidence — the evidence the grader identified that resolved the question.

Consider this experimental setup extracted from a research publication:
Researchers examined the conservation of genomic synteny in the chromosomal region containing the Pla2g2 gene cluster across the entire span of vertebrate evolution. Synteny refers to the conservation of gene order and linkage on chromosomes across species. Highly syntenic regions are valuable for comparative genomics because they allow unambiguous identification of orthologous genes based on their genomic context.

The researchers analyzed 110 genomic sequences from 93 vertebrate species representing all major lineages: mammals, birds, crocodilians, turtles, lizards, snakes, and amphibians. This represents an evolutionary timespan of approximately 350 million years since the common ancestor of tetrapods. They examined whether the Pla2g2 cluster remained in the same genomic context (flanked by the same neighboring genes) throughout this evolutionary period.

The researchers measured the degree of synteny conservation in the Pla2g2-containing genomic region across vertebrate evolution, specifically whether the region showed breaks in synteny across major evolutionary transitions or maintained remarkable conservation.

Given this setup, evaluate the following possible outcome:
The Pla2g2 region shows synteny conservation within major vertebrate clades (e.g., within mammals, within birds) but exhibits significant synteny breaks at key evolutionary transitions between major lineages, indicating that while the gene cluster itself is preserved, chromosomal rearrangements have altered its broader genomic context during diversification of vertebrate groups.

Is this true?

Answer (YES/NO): NO